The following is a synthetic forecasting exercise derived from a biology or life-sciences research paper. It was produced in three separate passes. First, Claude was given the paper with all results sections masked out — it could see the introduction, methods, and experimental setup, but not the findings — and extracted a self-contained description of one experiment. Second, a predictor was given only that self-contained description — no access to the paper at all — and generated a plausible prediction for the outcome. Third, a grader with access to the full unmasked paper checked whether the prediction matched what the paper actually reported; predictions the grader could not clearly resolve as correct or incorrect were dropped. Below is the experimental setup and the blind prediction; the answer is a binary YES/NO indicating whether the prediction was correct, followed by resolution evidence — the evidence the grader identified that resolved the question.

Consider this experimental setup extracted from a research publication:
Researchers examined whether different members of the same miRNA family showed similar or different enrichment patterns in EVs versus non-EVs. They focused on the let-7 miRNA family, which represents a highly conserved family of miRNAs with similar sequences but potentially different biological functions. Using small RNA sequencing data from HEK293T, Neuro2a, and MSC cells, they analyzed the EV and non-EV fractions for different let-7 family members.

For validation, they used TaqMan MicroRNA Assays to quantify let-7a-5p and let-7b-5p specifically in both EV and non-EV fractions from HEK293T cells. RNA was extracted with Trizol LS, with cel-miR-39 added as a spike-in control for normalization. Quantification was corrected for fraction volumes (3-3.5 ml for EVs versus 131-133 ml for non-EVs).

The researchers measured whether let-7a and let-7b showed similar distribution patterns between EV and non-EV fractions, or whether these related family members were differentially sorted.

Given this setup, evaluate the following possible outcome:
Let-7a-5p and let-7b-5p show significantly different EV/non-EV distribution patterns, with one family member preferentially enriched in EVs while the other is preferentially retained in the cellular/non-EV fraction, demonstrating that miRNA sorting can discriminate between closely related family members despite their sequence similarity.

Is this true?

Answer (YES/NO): NO